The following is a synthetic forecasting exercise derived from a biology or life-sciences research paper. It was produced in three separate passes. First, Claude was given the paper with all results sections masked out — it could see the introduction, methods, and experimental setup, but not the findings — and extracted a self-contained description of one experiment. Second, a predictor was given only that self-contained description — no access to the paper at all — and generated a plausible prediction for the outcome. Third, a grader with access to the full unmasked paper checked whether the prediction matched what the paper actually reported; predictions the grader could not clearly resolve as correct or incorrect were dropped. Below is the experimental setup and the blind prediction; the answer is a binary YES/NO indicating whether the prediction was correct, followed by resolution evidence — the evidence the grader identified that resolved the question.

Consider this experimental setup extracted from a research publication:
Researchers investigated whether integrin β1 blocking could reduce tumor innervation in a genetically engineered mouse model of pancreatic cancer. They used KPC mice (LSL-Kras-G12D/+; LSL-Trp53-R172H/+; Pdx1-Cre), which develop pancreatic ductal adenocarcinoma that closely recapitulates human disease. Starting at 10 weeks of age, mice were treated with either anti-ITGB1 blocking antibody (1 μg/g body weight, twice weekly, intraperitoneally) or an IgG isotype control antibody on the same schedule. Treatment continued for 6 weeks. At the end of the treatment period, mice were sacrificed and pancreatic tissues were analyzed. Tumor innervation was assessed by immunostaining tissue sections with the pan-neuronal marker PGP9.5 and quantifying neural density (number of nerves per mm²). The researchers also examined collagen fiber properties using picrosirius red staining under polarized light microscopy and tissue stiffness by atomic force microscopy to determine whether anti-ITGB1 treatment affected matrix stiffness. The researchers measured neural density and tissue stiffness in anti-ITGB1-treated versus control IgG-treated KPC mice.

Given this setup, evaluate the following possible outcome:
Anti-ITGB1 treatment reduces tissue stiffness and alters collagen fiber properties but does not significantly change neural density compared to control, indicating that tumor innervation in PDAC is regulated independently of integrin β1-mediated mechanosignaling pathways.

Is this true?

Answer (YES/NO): NO